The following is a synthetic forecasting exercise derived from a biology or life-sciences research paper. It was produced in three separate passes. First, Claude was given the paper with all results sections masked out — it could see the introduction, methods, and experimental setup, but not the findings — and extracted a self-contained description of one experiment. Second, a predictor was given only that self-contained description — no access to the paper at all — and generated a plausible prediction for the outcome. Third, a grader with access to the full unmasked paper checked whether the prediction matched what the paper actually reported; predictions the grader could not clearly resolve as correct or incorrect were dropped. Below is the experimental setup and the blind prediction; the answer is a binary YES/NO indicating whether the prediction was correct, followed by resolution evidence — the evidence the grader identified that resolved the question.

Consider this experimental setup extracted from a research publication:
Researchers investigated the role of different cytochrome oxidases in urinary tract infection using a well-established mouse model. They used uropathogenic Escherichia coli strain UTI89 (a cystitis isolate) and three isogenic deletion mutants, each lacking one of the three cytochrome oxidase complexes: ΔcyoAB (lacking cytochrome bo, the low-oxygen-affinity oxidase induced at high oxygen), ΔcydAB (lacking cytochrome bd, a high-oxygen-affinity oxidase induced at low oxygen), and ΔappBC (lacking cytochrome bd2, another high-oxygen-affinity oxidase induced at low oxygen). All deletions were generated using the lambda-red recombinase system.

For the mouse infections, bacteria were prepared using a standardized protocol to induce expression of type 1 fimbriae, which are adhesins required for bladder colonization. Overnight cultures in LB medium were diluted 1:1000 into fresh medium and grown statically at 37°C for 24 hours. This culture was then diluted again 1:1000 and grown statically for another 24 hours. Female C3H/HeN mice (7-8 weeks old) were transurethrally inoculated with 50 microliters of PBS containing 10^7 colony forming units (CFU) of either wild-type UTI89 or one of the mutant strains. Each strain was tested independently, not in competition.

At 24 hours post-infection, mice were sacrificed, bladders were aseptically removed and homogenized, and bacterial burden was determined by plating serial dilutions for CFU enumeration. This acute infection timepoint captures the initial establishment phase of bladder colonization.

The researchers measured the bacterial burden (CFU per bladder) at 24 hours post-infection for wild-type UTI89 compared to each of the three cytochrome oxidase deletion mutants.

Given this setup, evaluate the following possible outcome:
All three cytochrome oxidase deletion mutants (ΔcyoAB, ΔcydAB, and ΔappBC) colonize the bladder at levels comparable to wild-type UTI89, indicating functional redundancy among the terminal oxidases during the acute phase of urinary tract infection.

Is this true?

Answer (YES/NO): NO